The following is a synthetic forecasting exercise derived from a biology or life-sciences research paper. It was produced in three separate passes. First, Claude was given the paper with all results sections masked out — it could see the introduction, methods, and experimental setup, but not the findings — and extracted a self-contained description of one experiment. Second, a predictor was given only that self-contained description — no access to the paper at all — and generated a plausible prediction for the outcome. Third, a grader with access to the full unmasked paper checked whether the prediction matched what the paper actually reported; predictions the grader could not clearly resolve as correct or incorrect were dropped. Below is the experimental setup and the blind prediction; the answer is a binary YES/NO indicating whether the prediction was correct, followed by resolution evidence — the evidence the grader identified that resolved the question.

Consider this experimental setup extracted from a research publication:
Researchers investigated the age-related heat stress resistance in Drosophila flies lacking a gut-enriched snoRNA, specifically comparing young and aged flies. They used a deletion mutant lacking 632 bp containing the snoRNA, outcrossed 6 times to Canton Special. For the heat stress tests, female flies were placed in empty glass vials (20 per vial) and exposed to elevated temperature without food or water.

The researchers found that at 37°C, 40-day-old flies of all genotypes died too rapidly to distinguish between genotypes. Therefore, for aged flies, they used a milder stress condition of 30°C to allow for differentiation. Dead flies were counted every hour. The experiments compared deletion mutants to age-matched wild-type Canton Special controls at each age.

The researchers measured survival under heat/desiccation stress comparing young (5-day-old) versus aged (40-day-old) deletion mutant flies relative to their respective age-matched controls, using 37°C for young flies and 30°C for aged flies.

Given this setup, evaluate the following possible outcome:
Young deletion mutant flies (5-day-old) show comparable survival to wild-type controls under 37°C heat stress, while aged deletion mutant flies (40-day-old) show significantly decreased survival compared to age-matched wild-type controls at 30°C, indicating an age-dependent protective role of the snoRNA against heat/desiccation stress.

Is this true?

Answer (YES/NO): NO